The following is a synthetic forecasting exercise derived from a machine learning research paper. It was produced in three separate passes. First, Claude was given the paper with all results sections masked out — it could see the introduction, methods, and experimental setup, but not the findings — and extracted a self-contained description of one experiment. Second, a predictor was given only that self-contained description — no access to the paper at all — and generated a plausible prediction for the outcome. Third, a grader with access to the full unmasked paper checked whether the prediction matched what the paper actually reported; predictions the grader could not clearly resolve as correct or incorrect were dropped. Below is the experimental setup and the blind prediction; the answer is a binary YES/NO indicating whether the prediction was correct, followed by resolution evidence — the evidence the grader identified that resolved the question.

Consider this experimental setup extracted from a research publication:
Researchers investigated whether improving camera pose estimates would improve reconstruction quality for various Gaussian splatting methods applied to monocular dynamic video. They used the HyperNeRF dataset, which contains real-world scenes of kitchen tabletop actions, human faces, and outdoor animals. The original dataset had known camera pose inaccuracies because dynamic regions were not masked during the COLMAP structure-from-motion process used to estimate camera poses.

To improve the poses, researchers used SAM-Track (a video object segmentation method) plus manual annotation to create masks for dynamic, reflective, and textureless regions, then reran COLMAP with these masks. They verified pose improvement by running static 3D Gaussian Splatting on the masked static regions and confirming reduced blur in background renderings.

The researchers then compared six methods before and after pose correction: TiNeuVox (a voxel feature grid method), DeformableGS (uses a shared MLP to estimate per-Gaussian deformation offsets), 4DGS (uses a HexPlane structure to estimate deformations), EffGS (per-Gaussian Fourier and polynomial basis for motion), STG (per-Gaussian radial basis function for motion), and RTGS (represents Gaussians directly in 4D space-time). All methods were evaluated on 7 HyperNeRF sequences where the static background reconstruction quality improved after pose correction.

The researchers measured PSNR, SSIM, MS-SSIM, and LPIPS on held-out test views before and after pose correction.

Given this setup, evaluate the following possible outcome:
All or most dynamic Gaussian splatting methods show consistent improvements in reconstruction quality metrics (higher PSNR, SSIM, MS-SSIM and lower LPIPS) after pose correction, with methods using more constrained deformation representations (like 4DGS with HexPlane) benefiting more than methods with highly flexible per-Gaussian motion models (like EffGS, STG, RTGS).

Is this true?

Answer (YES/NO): NO